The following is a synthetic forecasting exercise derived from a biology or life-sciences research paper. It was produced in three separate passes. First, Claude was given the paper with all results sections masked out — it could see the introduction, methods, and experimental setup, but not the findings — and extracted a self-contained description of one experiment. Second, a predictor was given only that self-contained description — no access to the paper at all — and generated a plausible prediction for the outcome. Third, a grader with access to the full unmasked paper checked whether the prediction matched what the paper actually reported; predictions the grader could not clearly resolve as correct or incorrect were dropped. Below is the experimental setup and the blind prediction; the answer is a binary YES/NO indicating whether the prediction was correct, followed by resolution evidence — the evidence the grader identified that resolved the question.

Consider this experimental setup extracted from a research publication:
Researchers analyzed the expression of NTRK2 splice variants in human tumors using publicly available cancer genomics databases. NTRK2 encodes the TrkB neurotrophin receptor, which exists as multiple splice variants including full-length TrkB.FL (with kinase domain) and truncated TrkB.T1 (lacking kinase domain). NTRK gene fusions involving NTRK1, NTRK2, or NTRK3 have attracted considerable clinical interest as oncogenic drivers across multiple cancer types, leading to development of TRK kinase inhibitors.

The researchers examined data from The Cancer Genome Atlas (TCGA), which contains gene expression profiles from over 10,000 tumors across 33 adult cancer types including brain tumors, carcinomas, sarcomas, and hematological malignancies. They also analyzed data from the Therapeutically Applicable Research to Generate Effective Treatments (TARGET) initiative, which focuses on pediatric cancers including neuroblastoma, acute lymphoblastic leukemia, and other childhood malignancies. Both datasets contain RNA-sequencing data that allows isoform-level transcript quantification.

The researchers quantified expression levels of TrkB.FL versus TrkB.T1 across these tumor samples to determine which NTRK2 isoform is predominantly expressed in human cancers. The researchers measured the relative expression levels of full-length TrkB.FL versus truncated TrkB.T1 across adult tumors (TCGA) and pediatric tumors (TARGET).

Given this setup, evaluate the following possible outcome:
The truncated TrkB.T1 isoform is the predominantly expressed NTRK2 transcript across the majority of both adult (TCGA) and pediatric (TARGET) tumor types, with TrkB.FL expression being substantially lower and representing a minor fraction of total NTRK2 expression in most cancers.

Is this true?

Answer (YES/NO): YES